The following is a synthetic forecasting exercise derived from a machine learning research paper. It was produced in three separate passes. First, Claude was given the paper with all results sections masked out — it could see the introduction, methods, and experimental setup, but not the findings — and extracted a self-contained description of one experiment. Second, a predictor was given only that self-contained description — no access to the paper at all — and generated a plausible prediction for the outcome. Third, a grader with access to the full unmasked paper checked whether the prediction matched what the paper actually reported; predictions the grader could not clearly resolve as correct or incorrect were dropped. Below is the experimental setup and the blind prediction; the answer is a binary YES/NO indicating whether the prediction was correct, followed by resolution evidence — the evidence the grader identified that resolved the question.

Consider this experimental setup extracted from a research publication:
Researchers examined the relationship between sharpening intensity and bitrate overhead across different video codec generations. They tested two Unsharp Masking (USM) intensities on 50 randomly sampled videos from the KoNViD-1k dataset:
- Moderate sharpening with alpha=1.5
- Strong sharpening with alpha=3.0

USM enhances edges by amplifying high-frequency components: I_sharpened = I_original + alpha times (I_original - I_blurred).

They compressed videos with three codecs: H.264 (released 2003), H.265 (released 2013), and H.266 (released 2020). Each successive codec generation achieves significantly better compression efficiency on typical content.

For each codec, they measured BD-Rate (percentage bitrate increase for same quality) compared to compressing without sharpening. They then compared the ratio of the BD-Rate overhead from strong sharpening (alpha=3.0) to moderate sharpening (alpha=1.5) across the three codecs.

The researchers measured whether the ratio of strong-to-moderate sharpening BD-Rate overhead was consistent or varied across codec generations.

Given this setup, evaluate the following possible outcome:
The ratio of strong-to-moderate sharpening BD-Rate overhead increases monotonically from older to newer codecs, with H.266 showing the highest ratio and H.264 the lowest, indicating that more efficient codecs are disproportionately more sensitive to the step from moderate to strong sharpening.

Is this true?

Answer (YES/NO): NO